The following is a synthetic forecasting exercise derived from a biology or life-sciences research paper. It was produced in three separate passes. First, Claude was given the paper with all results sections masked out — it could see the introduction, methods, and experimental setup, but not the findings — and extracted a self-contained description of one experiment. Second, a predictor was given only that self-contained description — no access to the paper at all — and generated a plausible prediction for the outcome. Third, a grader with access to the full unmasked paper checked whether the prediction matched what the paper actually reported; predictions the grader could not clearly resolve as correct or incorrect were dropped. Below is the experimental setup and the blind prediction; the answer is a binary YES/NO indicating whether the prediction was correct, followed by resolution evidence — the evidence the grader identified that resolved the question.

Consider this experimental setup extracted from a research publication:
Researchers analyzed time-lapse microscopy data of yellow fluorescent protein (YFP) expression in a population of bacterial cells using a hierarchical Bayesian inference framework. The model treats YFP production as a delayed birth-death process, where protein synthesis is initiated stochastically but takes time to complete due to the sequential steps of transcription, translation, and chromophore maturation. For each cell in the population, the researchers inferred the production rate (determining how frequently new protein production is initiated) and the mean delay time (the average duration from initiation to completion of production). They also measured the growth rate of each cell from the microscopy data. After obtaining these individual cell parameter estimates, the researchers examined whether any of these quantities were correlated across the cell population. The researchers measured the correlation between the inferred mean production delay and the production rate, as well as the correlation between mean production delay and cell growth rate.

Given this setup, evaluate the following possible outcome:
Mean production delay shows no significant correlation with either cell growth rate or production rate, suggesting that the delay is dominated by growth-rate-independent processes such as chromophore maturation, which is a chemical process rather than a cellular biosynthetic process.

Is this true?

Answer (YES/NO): YES